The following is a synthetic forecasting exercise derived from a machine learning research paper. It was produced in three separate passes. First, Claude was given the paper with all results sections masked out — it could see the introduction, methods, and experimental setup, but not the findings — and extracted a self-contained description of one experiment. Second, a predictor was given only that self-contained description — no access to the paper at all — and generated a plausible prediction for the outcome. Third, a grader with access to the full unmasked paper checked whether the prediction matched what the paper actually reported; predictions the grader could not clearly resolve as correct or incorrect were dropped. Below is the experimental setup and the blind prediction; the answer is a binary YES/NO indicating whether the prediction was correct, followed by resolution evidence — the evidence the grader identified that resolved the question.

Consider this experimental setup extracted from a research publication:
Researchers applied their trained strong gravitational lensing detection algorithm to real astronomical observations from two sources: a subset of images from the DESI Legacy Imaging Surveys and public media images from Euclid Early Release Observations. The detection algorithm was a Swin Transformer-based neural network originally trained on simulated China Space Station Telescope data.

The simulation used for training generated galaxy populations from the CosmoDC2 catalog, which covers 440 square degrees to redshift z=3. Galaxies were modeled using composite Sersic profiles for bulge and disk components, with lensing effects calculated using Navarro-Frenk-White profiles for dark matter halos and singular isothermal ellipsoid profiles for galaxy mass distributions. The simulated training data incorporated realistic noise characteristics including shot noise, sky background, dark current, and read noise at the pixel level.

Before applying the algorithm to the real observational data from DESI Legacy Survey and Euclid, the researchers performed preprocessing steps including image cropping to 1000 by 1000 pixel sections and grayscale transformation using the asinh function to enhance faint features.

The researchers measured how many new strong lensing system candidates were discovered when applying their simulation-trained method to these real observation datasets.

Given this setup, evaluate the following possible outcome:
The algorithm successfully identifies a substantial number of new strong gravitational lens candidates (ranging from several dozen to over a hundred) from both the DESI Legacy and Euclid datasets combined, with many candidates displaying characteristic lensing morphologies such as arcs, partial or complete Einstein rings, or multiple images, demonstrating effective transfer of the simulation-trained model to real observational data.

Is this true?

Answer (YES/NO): YES